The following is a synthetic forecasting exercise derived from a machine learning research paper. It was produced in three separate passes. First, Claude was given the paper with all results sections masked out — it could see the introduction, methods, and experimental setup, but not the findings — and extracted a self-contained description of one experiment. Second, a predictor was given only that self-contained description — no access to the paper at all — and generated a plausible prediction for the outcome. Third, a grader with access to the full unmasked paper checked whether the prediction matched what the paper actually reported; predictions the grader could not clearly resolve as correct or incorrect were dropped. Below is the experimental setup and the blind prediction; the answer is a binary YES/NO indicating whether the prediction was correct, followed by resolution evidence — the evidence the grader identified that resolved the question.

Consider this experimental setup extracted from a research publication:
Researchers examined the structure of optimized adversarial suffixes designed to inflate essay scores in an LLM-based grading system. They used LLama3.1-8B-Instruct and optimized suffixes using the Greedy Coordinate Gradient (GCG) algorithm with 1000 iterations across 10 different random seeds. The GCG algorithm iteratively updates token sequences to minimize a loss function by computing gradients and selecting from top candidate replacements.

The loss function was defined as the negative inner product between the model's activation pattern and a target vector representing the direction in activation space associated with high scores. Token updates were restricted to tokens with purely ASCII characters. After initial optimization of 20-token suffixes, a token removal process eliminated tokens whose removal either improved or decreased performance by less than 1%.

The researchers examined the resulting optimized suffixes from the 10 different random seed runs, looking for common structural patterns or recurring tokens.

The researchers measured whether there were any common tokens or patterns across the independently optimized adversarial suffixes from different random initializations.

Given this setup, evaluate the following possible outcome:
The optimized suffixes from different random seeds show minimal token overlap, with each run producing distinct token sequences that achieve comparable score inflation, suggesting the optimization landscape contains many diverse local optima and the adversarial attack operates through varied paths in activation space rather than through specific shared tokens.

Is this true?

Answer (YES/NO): NO